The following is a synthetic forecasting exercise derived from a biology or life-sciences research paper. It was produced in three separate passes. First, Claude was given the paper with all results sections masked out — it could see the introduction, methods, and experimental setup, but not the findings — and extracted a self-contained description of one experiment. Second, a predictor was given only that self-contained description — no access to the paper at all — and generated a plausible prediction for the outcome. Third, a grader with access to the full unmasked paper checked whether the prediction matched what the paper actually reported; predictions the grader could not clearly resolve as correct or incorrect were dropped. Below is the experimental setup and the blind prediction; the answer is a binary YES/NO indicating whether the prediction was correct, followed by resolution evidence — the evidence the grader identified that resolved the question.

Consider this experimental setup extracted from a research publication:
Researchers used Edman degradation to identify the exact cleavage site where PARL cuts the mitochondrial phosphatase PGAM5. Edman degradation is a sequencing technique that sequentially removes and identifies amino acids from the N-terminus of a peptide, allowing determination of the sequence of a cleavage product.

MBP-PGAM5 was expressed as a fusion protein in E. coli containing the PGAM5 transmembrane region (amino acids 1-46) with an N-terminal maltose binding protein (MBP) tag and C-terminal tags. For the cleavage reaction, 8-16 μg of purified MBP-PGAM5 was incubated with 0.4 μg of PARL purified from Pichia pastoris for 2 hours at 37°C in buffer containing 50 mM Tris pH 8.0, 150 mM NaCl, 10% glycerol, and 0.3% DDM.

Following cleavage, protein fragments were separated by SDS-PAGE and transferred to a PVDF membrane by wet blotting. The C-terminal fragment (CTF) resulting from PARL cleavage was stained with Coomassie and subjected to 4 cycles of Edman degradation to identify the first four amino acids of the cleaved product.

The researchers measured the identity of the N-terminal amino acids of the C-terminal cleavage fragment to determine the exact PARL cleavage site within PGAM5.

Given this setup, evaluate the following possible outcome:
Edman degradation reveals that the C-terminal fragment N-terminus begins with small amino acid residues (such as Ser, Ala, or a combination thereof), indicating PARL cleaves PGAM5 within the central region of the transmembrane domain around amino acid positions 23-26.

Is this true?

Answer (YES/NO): YES